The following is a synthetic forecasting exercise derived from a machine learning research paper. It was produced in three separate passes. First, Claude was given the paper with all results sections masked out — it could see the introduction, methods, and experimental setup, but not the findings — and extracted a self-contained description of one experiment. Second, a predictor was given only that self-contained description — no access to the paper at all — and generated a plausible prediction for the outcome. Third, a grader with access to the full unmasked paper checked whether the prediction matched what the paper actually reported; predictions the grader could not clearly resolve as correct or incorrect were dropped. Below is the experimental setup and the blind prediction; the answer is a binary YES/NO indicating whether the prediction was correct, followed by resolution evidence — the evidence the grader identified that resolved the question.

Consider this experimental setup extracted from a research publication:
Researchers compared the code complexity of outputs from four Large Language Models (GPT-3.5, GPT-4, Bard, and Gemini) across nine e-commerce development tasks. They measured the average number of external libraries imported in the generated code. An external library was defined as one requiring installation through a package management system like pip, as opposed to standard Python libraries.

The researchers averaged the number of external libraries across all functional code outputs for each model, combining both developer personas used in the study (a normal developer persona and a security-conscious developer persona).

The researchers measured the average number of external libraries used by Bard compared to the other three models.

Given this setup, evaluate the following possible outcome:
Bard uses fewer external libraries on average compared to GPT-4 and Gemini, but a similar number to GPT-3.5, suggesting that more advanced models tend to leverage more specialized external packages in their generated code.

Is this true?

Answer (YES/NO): NO